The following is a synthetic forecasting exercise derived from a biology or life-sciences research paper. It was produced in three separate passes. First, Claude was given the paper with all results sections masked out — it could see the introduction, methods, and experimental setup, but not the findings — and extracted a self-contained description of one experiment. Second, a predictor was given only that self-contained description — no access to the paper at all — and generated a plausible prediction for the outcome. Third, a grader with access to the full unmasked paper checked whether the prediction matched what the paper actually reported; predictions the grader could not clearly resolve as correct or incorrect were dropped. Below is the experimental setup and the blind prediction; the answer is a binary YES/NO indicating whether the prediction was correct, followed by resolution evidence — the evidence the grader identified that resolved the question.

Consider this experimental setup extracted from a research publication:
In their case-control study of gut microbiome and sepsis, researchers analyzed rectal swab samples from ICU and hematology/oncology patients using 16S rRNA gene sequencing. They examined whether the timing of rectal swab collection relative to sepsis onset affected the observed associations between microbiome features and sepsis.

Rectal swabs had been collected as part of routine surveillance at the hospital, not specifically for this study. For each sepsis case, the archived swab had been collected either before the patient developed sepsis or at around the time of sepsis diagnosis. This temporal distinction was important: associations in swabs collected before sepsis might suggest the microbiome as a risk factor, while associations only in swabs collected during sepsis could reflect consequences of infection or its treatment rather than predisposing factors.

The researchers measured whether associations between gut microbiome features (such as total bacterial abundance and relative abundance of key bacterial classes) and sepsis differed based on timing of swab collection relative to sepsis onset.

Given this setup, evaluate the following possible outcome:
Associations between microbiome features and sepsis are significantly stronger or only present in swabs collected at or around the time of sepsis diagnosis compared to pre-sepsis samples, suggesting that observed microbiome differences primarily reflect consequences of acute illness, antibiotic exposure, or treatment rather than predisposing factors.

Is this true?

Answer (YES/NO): NO